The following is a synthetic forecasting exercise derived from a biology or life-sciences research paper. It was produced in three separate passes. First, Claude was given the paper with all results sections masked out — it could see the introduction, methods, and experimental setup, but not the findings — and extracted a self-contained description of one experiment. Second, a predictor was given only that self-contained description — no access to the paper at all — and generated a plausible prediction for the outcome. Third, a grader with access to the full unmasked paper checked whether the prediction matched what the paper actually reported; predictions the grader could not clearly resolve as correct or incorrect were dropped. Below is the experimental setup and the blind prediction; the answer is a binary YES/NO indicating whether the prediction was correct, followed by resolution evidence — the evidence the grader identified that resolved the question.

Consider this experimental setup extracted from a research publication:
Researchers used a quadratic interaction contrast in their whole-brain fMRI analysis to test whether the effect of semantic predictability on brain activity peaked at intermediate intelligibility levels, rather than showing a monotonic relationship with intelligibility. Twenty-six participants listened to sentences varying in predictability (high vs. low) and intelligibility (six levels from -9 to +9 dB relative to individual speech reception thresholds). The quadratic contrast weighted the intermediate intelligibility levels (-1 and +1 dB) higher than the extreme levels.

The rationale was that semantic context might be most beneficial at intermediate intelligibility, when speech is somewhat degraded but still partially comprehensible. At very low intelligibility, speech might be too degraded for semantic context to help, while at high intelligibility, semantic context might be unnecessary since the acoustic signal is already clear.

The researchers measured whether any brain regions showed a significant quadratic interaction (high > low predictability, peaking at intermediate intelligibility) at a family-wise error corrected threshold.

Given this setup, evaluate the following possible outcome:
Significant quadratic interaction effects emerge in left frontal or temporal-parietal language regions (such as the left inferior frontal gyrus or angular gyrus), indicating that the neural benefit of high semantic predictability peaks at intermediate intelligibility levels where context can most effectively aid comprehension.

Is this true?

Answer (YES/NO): YES